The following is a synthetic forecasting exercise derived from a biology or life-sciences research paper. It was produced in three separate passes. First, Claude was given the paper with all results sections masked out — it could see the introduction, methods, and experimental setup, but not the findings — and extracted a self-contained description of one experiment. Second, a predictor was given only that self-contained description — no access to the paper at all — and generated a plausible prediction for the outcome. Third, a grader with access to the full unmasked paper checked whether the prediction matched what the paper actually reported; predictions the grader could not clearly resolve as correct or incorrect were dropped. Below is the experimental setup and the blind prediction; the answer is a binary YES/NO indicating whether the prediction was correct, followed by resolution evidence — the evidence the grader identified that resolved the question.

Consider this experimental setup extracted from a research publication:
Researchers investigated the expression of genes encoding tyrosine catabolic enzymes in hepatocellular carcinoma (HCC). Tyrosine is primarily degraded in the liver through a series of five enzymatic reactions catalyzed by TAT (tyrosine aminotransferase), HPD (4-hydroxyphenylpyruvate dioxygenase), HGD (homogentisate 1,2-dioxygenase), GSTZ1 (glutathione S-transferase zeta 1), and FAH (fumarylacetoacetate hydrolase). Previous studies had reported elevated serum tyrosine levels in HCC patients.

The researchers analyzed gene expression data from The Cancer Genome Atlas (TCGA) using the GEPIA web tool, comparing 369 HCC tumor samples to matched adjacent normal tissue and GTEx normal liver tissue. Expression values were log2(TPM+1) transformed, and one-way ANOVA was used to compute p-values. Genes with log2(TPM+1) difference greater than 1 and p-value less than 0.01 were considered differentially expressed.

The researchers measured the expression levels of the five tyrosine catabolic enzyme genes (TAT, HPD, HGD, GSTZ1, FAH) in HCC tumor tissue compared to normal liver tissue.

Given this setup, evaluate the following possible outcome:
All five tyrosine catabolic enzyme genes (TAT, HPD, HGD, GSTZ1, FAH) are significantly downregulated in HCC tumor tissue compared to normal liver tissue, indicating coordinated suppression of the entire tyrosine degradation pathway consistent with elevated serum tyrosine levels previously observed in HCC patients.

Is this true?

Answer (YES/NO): NO